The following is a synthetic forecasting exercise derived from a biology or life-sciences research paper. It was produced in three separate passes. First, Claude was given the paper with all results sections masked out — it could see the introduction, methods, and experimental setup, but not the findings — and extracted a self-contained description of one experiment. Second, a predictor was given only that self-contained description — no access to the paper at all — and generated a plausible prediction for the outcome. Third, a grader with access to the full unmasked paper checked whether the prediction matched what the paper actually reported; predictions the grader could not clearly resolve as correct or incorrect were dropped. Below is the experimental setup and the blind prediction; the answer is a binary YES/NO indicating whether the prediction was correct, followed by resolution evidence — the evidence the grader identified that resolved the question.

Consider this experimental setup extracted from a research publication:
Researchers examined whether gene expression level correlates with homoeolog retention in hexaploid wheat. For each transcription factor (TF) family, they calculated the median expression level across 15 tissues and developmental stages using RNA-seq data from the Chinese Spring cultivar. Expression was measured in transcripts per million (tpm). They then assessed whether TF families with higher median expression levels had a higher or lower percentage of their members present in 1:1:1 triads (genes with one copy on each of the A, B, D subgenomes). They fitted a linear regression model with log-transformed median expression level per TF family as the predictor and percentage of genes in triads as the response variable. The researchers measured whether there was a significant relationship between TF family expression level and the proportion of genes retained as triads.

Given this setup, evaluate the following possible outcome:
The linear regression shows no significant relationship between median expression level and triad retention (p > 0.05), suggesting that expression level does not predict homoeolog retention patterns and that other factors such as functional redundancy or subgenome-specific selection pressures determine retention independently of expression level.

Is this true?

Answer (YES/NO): NO